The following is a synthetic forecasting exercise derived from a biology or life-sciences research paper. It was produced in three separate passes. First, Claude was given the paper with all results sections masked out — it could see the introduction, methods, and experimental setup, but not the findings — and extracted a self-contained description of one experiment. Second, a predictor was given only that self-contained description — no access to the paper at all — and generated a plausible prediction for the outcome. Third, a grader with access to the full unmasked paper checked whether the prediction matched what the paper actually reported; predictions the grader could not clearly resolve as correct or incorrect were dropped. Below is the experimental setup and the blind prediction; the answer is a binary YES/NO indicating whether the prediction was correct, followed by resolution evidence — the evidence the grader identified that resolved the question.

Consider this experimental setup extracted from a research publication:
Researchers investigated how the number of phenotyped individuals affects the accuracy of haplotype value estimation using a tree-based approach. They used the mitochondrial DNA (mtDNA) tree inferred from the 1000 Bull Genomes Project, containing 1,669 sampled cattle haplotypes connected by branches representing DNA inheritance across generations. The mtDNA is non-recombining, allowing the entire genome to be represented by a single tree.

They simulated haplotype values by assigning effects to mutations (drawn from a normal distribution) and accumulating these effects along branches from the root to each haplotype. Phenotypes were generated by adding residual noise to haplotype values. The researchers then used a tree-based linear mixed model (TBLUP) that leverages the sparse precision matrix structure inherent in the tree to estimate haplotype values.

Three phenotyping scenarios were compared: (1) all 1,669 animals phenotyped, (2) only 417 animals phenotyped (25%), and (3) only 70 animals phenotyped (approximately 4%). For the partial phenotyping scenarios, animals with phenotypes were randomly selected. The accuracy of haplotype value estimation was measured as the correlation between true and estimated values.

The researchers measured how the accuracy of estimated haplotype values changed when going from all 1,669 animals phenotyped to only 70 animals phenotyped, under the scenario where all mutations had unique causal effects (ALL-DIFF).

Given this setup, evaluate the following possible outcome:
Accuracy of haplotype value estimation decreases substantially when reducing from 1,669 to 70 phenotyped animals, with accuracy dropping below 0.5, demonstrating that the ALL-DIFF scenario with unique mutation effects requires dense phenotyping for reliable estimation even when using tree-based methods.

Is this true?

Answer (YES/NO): NO